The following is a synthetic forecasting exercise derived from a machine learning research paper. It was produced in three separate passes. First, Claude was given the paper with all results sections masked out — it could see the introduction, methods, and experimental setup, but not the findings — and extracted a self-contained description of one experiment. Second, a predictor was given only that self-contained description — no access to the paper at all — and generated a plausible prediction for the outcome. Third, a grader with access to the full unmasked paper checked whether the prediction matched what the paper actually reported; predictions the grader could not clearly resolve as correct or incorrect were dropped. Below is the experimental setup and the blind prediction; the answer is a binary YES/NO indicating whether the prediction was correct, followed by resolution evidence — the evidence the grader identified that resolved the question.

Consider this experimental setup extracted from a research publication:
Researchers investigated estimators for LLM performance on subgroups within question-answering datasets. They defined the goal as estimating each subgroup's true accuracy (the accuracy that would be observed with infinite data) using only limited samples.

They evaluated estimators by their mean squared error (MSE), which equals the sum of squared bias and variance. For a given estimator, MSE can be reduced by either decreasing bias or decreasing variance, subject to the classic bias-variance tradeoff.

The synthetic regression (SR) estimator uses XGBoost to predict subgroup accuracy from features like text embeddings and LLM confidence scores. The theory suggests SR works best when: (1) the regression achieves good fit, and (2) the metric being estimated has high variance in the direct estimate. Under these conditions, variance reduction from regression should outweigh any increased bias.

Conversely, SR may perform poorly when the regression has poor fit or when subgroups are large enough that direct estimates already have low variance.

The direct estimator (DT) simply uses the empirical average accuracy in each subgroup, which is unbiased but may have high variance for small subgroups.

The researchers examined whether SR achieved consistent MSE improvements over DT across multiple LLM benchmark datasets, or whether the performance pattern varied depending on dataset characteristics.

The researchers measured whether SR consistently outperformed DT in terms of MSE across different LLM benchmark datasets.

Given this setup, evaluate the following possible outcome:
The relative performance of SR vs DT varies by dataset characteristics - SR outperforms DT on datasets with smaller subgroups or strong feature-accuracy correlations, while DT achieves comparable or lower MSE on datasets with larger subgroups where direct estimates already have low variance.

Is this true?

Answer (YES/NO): YES